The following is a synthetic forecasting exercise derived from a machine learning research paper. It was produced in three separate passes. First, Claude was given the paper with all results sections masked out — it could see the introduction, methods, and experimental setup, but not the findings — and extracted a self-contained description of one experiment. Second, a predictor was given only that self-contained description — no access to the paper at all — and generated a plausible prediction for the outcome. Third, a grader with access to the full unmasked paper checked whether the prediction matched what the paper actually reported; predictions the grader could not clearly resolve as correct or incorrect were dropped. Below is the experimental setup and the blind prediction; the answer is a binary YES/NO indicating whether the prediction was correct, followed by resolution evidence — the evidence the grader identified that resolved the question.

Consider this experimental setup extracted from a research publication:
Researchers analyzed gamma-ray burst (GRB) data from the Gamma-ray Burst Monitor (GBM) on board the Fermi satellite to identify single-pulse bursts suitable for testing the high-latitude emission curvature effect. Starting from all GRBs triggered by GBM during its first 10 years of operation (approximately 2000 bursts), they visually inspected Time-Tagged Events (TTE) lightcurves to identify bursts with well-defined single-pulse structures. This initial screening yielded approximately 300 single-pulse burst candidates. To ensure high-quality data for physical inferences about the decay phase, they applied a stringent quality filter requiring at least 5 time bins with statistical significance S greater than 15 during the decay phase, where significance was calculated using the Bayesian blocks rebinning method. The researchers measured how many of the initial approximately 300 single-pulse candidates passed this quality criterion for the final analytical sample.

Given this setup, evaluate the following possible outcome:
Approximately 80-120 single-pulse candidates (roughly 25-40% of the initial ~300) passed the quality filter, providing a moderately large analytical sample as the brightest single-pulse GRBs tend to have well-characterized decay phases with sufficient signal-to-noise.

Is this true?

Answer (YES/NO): NO